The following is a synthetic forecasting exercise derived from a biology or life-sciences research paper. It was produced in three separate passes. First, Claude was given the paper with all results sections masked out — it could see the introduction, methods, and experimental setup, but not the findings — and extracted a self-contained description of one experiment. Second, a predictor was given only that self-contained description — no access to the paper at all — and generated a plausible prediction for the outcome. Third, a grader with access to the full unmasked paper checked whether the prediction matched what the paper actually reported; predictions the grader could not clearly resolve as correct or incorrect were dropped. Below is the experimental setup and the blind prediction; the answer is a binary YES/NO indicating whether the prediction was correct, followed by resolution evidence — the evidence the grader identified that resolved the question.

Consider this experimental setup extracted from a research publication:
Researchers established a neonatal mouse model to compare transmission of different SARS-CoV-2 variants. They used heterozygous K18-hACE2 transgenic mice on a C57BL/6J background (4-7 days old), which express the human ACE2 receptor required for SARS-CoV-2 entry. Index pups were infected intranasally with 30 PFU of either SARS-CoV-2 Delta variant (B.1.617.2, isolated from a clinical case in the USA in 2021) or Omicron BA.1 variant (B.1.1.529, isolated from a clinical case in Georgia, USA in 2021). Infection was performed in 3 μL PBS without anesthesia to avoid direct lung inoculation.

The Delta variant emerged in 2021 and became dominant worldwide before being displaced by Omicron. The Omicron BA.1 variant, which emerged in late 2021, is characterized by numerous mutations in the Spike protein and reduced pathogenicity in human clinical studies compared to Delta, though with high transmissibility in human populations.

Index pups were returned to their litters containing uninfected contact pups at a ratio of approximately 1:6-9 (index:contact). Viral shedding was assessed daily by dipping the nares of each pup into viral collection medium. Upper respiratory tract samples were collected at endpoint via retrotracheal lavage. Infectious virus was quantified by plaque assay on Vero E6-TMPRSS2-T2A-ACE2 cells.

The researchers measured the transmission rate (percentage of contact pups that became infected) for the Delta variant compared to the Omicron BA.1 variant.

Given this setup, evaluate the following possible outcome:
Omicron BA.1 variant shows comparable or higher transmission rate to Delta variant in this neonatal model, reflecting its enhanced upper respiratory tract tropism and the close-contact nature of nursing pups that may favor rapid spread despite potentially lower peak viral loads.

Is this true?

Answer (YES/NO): NO